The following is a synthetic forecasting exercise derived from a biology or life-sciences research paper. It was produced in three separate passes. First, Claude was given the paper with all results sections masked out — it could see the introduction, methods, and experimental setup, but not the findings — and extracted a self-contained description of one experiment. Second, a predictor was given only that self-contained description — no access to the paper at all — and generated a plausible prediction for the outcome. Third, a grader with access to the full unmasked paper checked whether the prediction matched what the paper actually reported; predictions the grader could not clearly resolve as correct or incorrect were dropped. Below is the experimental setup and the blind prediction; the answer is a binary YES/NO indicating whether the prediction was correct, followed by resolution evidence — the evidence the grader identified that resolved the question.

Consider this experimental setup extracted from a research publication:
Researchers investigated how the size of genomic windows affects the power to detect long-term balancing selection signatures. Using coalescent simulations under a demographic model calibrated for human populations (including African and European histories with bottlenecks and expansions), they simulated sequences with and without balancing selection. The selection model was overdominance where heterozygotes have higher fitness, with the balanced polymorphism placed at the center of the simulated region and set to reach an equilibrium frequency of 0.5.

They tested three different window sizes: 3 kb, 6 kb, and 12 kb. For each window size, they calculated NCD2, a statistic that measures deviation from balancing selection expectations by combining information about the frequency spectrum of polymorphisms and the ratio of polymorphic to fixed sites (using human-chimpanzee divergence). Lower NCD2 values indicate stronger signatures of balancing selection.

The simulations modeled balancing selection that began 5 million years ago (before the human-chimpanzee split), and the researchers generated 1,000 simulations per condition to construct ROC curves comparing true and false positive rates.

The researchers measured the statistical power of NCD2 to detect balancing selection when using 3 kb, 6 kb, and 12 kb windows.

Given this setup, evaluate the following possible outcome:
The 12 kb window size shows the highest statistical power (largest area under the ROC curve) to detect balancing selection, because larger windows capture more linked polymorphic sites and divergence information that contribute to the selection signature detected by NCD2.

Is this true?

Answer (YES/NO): NO